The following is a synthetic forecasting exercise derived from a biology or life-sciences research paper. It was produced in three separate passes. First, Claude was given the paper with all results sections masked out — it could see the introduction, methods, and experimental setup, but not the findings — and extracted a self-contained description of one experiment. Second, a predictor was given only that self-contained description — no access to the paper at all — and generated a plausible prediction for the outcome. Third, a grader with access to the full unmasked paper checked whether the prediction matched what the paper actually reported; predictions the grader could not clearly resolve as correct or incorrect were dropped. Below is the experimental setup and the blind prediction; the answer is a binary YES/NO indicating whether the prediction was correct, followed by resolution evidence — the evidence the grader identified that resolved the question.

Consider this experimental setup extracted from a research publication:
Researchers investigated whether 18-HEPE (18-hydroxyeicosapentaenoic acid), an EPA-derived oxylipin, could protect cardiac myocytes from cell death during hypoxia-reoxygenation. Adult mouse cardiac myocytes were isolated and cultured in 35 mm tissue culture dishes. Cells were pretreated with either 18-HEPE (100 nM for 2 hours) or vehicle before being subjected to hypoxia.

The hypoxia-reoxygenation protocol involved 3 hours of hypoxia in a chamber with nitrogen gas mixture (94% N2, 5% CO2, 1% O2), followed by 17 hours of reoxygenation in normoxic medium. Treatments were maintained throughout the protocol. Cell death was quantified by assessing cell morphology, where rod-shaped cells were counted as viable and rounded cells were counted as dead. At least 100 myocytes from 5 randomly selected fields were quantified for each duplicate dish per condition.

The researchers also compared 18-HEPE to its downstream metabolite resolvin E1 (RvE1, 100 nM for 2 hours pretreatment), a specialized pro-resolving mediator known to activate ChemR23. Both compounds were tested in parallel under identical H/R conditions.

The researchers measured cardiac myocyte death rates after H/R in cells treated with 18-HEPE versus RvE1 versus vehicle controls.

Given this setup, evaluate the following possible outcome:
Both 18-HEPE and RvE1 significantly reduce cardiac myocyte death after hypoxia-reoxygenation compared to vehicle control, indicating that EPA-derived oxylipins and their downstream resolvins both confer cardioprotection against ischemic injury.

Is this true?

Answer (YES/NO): YES